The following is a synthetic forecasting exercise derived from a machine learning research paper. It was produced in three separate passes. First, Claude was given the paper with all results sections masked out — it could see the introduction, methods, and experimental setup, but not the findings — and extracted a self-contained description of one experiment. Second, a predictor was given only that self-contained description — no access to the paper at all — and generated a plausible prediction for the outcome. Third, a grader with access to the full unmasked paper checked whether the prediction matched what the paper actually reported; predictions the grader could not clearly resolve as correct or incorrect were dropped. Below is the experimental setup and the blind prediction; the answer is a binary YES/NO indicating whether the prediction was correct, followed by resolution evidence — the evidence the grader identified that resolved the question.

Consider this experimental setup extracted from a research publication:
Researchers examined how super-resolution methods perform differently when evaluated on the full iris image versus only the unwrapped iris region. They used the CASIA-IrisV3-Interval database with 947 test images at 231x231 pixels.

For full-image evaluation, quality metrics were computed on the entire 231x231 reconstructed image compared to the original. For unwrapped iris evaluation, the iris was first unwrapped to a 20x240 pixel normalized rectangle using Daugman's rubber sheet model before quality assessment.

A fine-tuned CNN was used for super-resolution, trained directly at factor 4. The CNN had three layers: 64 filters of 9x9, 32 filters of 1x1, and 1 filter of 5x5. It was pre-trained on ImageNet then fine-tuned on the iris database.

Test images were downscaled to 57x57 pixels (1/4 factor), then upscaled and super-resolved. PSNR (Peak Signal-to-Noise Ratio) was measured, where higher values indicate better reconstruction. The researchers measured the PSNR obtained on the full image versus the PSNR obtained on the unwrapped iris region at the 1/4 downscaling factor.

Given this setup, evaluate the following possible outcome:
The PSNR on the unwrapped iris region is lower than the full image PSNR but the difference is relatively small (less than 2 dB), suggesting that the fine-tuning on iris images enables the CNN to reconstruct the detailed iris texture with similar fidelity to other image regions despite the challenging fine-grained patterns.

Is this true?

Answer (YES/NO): NO